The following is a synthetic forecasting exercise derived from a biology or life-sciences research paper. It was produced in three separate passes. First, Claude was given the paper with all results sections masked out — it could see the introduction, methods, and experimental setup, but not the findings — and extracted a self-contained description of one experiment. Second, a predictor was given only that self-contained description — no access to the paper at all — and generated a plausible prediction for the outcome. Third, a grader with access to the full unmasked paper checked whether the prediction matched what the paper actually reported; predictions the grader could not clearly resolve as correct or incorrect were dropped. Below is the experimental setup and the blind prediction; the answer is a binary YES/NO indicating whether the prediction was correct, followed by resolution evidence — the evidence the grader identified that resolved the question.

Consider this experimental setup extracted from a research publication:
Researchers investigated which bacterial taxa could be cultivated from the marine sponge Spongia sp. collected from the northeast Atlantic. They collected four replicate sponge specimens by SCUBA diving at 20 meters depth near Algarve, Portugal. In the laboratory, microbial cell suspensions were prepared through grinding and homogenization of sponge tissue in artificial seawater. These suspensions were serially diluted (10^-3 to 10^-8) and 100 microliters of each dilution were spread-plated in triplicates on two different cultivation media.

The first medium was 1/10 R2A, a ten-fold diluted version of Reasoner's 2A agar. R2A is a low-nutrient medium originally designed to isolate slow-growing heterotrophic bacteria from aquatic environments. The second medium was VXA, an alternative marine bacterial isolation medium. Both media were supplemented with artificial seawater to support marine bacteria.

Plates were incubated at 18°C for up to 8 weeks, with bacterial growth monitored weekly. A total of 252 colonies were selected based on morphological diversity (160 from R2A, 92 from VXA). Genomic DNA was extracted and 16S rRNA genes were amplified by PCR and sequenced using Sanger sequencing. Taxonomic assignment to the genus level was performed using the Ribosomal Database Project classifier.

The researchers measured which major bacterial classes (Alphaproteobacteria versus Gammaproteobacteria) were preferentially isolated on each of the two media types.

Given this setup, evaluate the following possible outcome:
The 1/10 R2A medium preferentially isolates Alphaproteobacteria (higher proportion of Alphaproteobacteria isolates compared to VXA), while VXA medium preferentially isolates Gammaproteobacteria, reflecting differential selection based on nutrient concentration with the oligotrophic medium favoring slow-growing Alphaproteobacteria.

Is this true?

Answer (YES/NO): YES